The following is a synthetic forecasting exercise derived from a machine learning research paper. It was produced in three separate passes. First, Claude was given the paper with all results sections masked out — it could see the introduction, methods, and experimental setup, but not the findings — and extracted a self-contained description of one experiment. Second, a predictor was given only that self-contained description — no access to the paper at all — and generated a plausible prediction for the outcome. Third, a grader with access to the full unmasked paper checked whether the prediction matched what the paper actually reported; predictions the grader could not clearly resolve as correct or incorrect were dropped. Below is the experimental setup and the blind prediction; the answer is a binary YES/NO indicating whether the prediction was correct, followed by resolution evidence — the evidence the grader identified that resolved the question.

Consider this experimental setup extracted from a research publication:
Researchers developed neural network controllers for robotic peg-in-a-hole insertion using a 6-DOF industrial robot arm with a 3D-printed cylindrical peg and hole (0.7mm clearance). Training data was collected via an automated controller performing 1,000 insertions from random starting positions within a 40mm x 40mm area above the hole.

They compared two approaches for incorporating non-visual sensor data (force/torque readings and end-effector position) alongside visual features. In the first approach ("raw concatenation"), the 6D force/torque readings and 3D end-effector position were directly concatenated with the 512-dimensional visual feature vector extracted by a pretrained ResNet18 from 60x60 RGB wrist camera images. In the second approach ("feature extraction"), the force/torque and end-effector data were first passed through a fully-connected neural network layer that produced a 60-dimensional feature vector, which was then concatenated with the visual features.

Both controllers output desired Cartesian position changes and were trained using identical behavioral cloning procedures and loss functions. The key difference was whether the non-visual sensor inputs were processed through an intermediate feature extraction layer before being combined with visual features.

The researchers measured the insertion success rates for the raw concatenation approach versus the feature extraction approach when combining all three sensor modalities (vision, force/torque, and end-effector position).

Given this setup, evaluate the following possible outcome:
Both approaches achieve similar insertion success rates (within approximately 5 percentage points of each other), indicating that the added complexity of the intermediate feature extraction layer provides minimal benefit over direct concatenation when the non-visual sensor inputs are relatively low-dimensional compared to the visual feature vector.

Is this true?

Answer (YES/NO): NO